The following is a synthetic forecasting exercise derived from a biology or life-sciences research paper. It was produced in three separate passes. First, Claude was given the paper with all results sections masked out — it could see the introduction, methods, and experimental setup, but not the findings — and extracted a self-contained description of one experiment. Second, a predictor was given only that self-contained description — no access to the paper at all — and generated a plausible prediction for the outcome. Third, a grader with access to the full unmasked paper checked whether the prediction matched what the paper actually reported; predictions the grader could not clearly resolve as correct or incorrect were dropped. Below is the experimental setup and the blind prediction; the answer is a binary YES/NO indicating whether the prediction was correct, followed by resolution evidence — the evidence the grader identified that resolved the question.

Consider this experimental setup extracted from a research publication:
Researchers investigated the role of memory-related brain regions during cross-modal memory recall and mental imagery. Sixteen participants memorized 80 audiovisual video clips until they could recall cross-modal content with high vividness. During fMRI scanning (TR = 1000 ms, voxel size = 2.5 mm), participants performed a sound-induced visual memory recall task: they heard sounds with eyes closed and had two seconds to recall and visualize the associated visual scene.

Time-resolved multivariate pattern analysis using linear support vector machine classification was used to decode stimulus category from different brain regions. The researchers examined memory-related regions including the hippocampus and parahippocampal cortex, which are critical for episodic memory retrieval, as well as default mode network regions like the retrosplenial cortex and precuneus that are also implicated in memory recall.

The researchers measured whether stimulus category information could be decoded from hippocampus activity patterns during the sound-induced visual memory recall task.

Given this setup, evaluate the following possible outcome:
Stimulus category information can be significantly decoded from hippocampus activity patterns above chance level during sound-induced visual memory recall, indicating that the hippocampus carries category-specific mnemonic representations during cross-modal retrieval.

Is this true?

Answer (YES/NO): YES